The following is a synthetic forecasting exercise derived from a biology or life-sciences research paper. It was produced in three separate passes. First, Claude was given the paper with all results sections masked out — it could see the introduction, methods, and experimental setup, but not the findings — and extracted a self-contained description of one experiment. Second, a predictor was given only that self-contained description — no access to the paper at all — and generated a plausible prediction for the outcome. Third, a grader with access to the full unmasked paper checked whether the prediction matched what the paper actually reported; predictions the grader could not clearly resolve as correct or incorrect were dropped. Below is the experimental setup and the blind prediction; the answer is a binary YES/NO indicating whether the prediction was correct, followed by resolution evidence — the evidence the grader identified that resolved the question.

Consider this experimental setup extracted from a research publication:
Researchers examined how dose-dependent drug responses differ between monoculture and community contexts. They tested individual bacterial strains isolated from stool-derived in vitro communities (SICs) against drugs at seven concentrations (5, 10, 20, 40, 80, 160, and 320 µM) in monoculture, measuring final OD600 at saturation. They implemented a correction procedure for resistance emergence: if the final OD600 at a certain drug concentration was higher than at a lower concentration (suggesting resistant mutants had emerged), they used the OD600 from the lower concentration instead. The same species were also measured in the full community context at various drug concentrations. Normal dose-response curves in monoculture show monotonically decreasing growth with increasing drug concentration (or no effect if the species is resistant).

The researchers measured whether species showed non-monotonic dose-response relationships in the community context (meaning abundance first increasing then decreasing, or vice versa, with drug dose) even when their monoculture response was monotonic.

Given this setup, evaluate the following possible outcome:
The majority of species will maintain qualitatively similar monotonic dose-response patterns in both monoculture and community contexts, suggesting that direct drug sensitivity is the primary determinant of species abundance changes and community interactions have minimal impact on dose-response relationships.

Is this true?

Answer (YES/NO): NO